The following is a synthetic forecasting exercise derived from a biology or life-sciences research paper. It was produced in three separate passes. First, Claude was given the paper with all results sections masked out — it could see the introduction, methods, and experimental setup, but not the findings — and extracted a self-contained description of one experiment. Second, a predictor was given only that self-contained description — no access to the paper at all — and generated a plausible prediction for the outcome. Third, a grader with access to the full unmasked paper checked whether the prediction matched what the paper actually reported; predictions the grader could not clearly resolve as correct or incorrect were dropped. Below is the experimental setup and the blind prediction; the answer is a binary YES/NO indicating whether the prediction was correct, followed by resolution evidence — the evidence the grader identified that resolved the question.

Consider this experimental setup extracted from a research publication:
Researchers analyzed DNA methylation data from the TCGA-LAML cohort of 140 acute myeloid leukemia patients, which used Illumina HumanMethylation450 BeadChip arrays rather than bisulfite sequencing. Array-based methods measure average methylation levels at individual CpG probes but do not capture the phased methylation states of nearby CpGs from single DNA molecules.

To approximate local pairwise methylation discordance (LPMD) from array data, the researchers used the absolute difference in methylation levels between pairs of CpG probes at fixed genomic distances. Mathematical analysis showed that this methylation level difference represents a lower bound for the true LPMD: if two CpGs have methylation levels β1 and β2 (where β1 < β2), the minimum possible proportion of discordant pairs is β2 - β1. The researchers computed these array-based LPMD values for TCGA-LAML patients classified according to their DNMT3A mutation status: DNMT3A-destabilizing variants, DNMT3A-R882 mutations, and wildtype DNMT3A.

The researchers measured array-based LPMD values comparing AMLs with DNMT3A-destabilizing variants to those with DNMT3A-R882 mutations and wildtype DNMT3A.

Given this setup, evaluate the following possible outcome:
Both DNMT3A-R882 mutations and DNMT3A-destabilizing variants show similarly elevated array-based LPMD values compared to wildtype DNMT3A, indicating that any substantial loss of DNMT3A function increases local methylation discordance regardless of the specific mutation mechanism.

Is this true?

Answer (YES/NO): NO